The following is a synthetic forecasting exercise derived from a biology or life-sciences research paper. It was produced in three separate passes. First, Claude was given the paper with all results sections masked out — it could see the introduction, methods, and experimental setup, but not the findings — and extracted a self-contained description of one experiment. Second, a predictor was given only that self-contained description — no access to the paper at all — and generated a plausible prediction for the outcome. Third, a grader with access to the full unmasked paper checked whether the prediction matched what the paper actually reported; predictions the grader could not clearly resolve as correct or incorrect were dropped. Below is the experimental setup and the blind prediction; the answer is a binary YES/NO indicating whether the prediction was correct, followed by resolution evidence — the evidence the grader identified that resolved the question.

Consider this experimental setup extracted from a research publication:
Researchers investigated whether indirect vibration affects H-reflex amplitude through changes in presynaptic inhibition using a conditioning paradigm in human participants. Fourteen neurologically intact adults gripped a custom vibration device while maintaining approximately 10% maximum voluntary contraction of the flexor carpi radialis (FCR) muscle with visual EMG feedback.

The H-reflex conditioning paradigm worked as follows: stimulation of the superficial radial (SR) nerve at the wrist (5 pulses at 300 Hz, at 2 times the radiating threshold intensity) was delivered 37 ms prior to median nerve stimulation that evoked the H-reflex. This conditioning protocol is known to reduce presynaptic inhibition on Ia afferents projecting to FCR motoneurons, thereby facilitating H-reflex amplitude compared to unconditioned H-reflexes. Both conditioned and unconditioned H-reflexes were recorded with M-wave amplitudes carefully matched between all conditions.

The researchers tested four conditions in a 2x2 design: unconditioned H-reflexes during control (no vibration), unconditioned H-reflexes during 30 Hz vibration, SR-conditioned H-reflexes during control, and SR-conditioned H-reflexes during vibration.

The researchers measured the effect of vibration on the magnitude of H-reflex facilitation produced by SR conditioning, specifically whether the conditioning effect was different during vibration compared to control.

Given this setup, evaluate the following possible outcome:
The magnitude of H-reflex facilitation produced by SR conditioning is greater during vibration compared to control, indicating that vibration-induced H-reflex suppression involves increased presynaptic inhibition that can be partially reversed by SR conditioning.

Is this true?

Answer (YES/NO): NO